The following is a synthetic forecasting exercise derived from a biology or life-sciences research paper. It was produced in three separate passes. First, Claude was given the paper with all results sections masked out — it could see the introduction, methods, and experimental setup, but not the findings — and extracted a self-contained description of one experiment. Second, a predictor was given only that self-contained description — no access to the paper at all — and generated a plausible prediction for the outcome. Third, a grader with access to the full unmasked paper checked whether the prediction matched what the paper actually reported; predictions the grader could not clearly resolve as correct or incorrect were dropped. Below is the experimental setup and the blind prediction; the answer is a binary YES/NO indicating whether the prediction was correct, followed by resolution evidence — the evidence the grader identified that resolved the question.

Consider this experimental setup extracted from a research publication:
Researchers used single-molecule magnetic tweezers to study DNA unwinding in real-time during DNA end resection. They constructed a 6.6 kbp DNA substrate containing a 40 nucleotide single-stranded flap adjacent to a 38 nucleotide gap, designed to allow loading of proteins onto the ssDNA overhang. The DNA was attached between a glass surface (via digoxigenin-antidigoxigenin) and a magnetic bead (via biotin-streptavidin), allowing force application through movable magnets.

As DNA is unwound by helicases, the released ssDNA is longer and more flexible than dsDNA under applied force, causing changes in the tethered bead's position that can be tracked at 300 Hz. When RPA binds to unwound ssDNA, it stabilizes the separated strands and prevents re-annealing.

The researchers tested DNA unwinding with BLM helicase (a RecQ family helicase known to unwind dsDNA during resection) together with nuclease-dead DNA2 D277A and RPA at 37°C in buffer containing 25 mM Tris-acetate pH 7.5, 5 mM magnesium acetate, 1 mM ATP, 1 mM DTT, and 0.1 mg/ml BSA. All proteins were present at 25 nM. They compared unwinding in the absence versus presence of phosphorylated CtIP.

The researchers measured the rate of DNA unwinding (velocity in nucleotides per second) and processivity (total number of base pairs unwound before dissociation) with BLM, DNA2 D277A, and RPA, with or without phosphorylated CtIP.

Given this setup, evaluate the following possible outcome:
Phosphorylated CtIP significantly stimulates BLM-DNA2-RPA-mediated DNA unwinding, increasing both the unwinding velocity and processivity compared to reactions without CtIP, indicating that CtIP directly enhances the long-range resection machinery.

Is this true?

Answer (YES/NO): NO